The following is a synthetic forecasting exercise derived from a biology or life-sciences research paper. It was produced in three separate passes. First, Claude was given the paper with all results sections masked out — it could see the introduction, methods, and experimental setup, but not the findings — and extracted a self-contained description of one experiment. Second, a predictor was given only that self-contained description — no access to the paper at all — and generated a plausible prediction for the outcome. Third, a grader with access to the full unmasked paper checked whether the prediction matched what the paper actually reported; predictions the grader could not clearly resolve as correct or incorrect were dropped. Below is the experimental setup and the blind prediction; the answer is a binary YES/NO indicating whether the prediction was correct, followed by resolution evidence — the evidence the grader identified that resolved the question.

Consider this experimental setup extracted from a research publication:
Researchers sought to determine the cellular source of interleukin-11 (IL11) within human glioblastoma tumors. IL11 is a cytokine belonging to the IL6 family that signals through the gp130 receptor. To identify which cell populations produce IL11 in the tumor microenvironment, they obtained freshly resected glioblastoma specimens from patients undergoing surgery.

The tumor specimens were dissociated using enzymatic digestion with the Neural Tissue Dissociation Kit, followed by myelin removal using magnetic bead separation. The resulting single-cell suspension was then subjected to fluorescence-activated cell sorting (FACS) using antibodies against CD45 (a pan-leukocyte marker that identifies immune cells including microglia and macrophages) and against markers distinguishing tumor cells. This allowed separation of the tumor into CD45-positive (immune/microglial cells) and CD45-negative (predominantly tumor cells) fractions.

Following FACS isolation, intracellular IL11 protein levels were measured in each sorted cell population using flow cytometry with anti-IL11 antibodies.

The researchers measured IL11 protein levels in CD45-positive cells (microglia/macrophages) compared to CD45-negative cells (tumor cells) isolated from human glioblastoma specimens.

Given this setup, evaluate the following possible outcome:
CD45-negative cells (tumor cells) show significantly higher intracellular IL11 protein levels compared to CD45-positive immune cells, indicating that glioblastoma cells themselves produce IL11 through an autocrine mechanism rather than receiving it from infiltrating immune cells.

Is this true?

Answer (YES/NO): NO